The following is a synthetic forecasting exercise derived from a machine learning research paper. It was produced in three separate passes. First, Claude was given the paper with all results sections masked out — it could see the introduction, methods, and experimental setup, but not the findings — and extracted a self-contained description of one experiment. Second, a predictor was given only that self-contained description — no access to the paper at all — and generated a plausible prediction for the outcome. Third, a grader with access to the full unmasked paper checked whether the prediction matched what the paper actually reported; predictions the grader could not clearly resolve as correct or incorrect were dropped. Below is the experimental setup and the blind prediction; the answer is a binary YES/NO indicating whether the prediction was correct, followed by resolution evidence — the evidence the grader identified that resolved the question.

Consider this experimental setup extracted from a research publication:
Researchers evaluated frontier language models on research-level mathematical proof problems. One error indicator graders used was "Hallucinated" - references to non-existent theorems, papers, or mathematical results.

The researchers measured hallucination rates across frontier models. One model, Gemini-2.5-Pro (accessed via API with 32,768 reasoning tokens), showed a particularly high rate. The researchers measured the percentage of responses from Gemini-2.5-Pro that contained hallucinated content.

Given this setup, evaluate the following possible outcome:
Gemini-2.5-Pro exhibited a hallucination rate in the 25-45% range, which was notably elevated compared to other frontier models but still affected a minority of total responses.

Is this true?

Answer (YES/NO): NO